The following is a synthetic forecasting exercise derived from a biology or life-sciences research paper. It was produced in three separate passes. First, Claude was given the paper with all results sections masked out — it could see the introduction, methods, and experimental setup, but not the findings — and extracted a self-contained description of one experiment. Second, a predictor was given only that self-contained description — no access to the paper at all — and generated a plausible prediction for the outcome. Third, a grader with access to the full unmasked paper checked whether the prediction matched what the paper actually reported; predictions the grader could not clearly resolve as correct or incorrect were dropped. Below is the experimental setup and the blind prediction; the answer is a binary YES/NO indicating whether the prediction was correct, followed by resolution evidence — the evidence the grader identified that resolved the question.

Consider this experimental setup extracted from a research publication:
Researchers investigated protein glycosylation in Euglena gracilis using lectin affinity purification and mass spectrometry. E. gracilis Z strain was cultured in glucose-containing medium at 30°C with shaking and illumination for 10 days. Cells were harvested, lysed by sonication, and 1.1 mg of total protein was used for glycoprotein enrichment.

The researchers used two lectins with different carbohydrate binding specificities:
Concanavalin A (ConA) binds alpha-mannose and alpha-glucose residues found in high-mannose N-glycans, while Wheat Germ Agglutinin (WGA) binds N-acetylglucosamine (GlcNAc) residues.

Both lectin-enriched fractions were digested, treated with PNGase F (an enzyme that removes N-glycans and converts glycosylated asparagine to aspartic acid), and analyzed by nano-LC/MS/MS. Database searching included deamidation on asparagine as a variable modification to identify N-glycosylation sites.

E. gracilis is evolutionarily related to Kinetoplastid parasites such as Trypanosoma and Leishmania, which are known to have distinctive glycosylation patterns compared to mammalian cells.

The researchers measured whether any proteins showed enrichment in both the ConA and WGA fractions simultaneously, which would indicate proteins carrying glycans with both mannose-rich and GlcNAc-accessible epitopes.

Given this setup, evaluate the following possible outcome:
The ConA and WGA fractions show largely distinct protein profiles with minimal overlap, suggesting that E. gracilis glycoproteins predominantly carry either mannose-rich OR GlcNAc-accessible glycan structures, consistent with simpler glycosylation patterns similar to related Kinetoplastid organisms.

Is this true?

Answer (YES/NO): YES